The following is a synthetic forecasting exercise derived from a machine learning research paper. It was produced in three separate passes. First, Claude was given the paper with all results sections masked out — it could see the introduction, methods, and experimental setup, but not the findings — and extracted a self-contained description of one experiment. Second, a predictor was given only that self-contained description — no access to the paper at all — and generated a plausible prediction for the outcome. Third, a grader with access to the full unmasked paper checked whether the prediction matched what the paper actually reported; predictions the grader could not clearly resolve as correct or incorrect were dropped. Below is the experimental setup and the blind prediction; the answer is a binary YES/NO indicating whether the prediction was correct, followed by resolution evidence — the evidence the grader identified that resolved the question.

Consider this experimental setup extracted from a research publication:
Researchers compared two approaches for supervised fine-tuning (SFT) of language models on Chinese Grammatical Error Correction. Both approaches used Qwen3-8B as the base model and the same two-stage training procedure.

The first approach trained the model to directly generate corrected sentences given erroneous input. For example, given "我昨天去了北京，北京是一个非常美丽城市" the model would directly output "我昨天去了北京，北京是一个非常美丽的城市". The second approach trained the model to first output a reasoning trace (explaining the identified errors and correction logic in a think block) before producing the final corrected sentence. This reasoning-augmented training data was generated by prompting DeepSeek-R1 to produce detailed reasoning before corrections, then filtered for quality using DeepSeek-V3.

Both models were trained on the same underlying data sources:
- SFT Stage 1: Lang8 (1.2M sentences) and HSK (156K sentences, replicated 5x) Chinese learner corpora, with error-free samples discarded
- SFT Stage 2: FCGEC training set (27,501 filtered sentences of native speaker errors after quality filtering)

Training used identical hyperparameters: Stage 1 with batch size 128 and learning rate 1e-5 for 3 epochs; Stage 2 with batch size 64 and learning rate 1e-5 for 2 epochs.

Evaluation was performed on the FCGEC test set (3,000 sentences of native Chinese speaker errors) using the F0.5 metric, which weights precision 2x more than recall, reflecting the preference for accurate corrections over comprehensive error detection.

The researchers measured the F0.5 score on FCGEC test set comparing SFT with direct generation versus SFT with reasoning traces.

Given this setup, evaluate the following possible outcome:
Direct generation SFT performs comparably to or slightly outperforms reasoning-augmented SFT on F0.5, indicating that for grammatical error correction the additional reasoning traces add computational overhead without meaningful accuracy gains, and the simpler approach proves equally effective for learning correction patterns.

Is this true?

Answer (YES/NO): YES